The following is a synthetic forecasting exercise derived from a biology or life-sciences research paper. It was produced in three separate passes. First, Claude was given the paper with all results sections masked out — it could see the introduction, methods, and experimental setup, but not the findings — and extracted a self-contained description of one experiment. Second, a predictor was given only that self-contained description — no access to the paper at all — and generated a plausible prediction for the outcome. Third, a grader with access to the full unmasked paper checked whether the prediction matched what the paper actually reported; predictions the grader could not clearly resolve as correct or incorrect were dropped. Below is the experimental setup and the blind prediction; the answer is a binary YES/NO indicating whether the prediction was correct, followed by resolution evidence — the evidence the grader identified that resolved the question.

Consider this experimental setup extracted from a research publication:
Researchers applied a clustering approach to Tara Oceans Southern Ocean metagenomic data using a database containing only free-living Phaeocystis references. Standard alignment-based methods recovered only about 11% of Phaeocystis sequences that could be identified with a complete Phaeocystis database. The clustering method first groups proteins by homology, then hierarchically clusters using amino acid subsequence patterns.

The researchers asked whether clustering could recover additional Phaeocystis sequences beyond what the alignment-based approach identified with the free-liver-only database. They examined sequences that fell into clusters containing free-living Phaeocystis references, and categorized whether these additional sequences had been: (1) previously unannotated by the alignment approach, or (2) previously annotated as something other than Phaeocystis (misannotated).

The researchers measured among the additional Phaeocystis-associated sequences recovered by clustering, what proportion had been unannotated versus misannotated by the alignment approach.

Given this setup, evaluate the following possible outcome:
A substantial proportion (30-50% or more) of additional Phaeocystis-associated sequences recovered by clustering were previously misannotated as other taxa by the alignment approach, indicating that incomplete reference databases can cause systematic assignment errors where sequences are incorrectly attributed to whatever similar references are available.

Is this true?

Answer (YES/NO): NO